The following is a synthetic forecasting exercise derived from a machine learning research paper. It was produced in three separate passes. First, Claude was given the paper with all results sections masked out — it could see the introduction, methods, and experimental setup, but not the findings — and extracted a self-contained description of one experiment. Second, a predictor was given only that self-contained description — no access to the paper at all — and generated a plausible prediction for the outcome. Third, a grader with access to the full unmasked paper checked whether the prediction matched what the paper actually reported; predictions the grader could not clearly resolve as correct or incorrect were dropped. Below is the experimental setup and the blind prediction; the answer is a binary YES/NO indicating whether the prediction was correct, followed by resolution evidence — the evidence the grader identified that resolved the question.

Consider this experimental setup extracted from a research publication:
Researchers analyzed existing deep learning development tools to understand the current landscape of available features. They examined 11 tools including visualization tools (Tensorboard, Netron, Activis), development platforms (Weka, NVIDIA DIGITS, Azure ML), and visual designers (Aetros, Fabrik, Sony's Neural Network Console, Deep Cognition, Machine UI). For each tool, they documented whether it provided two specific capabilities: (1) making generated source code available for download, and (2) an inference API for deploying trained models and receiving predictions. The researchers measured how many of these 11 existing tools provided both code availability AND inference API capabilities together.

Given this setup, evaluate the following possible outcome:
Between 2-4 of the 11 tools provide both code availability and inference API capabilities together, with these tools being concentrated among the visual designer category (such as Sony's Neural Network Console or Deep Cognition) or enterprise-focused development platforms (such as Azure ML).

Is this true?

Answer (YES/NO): NO